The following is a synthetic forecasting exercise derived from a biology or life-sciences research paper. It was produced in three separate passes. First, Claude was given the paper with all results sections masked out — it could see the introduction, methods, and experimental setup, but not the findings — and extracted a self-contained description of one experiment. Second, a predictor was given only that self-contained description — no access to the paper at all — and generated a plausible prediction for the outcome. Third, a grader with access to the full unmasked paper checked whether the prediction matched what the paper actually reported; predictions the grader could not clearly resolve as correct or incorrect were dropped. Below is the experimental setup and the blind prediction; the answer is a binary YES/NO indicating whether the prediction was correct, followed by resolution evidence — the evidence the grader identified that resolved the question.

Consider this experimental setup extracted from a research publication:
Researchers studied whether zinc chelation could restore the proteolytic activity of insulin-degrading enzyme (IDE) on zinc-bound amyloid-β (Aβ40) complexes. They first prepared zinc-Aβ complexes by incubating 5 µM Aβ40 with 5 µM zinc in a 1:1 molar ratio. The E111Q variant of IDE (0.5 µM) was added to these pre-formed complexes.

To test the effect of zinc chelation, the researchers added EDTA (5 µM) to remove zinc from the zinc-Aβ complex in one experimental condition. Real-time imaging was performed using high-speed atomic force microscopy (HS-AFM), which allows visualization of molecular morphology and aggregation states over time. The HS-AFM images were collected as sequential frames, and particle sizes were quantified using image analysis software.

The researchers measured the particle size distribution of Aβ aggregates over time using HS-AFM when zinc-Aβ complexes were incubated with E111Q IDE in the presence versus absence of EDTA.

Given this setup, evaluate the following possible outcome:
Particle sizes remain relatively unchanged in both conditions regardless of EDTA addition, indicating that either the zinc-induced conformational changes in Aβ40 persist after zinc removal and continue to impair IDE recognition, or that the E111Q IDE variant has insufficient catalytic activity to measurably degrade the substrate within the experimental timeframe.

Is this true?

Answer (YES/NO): NO